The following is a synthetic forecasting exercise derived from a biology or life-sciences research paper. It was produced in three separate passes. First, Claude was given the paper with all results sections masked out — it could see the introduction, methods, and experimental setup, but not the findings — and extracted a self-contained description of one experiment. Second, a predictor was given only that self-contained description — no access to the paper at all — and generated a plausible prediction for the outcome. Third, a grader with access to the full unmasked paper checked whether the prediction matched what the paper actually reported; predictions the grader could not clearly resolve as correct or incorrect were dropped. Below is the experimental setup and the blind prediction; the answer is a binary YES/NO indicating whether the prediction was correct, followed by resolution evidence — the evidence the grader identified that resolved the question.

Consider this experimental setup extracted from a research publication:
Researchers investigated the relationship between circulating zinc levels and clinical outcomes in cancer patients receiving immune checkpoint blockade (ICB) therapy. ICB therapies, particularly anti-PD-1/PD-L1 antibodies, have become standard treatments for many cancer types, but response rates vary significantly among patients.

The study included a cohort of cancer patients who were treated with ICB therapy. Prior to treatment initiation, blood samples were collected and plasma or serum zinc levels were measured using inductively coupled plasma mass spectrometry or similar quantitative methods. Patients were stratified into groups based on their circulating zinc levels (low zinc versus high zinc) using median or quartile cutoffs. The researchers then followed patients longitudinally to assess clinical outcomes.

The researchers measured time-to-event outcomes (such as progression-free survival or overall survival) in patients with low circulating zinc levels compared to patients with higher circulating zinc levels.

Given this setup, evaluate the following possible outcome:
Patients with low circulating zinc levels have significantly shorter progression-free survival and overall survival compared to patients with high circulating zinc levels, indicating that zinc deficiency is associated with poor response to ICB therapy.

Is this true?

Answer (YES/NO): YES